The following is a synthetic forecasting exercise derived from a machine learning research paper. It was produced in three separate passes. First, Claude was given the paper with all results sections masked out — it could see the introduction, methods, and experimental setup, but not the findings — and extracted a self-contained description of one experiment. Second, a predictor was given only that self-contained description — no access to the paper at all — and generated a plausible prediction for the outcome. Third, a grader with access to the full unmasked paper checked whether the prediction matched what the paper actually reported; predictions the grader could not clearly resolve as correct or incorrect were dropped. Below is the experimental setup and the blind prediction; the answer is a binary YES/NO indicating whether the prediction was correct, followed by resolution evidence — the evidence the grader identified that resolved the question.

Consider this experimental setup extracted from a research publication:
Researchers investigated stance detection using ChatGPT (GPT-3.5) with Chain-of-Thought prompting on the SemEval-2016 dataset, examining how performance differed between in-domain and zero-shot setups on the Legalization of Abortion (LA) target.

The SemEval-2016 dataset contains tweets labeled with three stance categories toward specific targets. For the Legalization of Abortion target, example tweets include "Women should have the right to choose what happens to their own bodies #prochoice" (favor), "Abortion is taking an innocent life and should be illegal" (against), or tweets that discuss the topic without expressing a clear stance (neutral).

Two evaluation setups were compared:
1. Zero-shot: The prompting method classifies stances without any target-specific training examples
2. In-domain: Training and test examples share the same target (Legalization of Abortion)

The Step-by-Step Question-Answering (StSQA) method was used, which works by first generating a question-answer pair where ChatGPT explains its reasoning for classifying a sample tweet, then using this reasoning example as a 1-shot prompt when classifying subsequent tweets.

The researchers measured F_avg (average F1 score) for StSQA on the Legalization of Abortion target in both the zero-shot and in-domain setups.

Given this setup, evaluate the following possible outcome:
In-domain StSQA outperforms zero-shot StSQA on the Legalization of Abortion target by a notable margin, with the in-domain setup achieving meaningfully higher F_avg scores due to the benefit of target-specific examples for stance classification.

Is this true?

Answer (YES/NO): NO